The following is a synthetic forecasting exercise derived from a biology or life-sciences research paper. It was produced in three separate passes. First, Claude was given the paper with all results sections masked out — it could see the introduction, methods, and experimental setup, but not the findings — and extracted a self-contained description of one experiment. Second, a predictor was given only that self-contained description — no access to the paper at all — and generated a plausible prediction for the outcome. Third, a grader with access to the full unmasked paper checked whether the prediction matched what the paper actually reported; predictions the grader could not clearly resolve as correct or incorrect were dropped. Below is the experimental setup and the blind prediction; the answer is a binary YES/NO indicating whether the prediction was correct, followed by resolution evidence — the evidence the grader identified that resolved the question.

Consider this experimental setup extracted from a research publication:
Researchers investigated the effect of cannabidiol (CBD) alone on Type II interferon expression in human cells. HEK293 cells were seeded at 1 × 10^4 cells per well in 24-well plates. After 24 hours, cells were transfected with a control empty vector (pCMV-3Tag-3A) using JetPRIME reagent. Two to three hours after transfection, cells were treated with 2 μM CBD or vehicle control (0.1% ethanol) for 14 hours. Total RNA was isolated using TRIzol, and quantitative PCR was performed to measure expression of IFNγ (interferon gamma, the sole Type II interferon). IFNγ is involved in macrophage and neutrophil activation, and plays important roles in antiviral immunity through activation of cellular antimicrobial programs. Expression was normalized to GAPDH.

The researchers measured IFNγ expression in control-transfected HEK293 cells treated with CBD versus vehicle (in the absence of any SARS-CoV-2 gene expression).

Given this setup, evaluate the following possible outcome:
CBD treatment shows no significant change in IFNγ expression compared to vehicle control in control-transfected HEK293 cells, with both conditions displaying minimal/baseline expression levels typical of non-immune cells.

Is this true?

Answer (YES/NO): NO